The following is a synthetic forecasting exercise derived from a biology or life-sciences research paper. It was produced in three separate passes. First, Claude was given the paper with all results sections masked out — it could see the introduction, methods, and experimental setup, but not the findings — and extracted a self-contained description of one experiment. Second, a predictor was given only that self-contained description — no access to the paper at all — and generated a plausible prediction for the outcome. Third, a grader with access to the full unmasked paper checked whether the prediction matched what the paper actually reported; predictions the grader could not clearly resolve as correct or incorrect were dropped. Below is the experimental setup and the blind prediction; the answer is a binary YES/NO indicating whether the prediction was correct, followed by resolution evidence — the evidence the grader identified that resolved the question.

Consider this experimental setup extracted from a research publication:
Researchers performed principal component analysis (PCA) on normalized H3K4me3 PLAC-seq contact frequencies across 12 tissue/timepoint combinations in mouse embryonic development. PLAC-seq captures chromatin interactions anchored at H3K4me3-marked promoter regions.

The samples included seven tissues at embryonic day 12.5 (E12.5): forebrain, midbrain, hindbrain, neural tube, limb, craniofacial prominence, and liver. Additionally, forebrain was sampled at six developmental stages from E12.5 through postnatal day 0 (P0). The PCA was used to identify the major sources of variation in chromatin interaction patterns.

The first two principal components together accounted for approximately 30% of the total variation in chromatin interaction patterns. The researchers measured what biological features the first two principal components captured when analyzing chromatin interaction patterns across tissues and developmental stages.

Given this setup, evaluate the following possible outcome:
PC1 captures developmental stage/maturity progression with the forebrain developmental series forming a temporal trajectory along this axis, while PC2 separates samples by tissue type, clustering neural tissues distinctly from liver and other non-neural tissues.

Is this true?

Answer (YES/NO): NO